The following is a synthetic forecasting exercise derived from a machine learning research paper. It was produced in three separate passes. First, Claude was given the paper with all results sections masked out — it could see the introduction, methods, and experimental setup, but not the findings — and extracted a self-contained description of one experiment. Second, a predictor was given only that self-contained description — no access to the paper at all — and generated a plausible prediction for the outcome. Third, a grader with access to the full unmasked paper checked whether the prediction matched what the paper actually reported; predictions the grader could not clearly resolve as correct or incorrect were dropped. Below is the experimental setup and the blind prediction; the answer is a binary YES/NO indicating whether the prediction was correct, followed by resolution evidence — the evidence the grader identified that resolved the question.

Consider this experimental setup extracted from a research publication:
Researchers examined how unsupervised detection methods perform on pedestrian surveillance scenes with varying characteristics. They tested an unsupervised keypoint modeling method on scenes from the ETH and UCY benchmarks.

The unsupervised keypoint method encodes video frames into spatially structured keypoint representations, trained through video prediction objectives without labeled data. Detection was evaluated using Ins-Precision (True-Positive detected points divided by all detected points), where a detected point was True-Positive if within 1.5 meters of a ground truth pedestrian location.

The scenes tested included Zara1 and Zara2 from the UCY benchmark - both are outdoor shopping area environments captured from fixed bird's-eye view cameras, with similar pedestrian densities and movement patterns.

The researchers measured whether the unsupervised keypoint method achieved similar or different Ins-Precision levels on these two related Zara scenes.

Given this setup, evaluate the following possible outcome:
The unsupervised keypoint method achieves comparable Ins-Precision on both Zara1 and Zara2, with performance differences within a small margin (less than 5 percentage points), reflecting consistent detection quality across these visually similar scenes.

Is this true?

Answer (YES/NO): YES